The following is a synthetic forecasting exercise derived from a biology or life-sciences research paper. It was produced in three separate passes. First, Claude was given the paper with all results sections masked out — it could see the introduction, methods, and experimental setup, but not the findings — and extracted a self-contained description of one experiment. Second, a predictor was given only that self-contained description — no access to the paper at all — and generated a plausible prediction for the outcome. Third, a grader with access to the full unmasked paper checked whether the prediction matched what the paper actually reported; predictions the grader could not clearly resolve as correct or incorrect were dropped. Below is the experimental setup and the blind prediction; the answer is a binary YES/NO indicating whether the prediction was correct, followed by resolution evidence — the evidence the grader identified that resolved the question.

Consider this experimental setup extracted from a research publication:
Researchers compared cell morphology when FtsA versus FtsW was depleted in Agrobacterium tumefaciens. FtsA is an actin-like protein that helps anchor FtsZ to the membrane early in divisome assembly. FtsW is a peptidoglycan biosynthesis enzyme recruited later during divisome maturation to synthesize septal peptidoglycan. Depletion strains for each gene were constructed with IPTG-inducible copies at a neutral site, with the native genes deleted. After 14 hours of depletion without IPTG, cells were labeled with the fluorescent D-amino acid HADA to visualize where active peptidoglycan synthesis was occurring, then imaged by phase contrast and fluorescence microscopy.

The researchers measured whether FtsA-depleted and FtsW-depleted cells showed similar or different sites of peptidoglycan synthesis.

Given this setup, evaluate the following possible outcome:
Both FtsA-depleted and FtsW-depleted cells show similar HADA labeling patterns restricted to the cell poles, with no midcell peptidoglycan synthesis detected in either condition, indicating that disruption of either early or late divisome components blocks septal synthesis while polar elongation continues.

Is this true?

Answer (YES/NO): NO